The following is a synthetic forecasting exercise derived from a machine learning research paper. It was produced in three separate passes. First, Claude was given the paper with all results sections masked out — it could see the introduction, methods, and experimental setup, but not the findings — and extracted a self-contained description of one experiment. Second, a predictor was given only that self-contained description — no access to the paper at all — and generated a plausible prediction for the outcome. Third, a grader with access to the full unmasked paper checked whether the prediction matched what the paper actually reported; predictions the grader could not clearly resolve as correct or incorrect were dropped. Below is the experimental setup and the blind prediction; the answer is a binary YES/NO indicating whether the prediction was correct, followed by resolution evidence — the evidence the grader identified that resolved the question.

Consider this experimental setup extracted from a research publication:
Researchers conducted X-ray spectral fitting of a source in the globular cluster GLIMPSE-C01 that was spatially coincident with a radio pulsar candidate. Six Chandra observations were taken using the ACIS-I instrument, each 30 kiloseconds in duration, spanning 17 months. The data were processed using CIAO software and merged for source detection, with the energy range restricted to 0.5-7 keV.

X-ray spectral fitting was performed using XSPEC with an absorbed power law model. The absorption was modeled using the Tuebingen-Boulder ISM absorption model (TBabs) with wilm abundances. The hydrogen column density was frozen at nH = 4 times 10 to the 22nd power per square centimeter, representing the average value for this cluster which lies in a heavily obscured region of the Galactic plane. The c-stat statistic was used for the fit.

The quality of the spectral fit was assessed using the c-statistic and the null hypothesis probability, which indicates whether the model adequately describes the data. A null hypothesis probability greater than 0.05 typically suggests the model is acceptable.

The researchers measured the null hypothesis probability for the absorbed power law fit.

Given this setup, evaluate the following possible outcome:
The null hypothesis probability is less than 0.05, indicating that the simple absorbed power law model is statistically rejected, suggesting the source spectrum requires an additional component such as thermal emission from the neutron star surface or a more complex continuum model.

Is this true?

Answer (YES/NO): NO